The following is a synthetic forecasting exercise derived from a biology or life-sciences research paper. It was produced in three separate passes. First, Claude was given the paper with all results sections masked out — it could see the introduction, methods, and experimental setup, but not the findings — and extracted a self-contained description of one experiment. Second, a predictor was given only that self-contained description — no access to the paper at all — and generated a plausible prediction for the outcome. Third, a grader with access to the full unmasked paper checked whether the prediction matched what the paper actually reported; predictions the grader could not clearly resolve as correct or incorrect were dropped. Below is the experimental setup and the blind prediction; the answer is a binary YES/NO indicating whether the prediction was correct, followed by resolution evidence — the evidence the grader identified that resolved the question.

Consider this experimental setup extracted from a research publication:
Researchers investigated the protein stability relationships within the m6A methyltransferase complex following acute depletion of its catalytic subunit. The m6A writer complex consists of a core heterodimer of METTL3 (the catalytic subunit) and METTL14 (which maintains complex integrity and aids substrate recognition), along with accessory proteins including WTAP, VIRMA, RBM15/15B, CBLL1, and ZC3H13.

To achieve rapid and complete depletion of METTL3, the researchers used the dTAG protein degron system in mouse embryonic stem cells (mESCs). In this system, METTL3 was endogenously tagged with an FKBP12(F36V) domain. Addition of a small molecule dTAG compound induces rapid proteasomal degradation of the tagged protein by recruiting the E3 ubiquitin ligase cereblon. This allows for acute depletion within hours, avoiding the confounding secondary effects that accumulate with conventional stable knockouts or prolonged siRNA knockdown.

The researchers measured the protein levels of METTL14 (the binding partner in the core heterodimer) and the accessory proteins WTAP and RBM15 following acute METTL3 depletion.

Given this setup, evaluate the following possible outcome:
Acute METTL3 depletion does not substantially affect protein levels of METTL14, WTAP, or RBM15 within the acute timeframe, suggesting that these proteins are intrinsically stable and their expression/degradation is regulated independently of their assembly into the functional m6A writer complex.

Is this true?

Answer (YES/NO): NO